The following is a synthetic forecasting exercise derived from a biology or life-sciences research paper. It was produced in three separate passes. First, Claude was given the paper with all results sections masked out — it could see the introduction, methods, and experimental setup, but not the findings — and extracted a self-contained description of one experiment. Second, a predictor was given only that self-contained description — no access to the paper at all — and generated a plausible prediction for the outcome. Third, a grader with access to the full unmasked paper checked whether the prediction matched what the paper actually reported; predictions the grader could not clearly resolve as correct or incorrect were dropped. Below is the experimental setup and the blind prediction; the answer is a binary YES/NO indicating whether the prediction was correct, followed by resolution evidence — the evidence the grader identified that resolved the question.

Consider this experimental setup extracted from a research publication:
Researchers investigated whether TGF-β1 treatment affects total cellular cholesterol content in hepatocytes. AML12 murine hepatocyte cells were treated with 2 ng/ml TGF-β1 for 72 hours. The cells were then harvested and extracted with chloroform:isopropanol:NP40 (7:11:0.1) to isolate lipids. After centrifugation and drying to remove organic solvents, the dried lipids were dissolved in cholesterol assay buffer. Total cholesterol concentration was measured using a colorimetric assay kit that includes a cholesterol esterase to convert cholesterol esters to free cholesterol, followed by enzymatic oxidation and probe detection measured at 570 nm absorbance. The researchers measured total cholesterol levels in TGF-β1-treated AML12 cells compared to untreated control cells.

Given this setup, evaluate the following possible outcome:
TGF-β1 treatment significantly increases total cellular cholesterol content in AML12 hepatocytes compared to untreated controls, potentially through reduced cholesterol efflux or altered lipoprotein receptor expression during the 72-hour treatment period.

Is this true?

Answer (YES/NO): NO